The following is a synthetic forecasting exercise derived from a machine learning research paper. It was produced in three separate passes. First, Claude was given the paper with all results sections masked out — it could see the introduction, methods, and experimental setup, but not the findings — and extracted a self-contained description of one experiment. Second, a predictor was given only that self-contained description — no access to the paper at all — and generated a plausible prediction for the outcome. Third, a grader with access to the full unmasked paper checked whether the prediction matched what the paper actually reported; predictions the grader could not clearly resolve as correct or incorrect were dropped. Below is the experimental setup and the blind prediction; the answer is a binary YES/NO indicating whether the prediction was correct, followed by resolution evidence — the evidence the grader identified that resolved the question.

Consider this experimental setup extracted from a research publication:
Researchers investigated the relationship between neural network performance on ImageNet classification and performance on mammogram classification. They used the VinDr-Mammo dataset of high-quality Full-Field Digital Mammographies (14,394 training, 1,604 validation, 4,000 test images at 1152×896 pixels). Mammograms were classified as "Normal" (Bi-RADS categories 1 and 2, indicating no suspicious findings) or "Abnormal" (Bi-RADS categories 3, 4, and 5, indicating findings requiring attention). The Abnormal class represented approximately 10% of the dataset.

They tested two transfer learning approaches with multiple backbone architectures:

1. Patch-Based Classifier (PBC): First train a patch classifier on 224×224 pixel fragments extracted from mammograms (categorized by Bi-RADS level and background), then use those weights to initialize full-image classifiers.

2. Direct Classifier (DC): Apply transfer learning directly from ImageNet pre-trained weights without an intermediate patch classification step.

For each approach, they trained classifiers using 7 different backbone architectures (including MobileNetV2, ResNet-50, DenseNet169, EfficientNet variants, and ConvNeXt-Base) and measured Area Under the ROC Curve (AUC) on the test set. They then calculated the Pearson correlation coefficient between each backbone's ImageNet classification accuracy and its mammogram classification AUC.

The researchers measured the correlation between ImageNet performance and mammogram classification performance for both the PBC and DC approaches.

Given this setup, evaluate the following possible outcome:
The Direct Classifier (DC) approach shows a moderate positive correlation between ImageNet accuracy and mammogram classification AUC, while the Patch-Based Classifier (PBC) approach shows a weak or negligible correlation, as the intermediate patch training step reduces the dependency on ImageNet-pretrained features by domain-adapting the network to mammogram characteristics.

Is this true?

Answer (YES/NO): NO